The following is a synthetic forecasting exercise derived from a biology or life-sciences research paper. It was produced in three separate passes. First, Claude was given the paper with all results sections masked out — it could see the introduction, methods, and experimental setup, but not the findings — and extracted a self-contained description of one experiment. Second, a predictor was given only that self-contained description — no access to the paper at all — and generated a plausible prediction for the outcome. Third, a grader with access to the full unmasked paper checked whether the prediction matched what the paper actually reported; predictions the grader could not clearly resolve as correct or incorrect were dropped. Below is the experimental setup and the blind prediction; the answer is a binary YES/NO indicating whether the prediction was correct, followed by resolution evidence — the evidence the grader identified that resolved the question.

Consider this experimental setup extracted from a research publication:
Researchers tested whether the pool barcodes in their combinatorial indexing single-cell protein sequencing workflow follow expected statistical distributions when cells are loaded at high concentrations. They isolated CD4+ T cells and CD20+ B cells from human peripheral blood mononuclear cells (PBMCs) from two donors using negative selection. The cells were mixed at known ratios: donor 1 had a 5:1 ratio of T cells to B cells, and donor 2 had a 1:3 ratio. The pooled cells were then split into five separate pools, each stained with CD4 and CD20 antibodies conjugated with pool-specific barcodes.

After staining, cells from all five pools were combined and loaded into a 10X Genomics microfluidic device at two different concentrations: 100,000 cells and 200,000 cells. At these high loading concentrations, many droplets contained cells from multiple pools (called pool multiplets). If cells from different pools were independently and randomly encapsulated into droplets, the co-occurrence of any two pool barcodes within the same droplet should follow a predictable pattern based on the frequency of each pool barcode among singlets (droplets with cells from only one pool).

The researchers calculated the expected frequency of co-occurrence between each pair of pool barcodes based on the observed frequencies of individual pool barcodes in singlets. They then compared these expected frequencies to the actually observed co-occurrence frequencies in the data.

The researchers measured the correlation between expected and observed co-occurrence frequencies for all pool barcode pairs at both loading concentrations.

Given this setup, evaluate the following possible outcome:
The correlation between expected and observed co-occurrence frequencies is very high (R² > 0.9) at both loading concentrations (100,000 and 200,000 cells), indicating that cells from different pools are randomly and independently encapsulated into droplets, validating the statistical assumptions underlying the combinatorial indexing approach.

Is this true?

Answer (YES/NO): NO